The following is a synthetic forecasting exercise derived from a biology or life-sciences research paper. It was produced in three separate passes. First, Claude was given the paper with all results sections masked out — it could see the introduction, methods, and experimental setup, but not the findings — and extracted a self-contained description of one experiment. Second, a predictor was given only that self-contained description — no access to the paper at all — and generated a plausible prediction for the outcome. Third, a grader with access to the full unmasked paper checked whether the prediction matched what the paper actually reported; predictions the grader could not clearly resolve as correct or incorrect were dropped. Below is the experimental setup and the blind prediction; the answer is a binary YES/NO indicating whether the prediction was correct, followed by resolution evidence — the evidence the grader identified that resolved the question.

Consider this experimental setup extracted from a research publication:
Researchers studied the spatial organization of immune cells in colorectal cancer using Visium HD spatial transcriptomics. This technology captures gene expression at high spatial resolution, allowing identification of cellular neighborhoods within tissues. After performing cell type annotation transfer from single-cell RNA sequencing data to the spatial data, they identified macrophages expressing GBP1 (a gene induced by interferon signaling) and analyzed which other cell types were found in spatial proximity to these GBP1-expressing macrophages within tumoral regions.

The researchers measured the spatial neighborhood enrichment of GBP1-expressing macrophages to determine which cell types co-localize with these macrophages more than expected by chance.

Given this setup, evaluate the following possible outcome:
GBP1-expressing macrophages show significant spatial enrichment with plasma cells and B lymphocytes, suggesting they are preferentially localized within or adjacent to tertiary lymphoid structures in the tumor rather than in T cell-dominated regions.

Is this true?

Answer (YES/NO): NO